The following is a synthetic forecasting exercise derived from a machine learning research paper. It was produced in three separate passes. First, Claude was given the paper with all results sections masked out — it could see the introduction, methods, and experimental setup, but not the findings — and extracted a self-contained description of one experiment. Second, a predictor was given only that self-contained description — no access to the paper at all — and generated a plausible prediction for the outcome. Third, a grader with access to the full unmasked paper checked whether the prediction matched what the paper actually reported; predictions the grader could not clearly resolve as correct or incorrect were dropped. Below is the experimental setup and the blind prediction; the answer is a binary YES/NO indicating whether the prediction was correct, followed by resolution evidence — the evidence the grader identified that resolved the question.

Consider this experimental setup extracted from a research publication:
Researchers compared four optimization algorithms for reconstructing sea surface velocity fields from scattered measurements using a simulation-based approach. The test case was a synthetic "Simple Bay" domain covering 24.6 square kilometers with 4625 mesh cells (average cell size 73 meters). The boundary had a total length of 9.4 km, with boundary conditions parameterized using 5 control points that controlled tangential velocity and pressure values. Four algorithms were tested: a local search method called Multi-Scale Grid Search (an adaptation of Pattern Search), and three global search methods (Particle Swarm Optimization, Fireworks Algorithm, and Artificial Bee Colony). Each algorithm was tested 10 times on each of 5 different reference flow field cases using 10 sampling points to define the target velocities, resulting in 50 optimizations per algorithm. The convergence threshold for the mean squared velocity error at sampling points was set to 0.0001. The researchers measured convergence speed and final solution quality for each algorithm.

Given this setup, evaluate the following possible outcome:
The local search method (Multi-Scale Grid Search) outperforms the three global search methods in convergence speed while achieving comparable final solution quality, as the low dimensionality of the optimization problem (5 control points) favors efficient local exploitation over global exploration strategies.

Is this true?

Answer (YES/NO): NO